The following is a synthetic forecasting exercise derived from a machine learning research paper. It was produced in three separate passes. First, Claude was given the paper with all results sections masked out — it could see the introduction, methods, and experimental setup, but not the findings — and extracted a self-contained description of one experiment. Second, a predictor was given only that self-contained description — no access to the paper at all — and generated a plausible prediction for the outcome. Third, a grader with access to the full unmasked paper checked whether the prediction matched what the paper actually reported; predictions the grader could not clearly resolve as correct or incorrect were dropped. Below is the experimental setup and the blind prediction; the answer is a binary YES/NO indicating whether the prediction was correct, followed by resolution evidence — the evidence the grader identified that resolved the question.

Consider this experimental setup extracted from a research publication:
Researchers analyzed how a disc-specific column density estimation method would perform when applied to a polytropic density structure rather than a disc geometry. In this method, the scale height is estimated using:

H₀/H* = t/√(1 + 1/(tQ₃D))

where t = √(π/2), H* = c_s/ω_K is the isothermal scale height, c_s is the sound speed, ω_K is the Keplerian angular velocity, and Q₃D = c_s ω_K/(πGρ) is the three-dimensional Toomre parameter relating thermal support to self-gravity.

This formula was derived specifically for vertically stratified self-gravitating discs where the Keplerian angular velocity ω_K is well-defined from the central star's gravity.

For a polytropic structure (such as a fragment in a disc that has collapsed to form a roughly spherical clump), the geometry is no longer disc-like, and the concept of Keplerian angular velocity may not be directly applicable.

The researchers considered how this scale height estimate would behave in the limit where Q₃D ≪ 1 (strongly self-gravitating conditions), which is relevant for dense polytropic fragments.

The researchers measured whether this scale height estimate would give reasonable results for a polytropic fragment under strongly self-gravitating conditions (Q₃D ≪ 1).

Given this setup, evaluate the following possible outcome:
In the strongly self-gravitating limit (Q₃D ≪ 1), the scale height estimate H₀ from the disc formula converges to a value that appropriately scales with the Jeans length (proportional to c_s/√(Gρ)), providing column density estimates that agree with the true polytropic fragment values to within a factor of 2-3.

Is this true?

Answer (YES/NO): YES